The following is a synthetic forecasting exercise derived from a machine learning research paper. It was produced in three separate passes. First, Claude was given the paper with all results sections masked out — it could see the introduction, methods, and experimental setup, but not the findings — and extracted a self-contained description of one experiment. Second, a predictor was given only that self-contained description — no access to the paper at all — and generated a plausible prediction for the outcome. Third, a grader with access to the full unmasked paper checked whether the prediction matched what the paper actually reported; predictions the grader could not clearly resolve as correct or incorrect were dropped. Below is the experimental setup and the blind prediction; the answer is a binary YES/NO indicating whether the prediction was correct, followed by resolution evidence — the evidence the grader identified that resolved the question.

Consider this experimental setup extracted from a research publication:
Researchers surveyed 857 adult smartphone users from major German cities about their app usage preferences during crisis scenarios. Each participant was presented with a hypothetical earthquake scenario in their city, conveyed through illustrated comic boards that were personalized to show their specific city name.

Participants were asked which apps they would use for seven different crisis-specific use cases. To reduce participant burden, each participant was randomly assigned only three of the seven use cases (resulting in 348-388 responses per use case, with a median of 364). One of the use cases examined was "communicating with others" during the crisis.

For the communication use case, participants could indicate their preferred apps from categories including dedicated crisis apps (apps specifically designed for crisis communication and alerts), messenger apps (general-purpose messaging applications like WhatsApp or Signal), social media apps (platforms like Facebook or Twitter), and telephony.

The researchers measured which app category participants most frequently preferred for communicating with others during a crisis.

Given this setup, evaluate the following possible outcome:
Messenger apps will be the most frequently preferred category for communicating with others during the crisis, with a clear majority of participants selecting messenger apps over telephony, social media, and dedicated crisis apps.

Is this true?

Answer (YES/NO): YES